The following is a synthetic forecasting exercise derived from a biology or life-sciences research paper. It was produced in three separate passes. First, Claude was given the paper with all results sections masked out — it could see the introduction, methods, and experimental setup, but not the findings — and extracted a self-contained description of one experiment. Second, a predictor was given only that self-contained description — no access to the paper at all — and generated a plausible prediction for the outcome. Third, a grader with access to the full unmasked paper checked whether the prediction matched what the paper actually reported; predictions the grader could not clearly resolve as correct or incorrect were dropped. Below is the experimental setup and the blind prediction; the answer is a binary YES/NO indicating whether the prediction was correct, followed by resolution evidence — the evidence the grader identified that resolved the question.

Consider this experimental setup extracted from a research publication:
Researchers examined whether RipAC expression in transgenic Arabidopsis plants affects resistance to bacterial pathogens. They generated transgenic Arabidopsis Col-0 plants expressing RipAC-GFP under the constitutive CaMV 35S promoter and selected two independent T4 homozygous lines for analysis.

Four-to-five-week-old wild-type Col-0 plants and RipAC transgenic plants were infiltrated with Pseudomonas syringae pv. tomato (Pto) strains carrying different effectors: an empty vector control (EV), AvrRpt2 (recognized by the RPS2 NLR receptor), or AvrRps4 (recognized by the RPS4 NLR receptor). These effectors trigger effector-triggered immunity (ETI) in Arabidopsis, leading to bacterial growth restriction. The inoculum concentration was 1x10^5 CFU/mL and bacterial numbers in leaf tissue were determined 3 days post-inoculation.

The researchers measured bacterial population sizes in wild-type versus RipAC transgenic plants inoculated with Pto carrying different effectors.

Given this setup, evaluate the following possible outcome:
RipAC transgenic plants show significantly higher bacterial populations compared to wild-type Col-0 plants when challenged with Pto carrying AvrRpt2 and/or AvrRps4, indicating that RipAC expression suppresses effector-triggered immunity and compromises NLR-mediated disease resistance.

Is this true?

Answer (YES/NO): YES